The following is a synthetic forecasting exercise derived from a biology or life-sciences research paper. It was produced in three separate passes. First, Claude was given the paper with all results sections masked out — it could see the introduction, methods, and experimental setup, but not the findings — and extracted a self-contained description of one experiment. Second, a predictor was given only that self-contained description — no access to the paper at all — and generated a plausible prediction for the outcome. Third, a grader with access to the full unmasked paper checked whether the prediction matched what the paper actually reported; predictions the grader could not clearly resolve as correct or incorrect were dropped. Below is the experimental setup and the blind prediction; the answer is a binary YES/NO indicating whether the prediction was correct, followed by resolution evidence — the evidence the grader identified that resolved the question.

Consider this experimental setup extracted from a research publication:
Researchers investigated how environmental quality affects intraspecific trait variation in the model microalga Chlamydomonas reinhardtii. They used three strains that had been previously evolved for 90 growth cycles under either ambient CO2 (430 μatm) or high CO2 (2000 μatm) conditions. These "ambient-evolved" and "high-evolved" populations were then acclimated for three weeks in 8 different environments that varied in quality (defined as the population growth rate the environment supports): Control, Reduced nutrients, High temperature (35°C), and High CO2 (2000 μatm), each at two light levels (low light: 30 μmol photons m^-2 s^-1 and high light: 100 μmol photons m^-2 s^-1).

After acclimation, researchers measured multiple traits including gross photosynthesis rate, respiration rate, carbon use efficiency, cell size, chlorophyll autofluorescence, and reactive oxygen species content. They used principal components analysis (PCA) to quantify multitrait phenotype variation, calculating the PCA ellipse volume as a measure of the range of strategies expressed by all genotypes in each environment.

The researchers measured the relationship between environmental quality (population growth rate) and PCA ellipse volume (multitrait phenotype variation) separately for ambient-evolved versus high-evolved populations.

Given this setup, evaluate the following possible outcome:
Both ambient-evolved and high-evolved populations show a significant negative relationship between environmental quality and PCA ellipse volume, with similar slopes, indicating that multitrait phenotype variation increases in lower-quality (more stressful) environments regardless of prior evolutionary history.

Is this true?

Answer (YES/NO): NO